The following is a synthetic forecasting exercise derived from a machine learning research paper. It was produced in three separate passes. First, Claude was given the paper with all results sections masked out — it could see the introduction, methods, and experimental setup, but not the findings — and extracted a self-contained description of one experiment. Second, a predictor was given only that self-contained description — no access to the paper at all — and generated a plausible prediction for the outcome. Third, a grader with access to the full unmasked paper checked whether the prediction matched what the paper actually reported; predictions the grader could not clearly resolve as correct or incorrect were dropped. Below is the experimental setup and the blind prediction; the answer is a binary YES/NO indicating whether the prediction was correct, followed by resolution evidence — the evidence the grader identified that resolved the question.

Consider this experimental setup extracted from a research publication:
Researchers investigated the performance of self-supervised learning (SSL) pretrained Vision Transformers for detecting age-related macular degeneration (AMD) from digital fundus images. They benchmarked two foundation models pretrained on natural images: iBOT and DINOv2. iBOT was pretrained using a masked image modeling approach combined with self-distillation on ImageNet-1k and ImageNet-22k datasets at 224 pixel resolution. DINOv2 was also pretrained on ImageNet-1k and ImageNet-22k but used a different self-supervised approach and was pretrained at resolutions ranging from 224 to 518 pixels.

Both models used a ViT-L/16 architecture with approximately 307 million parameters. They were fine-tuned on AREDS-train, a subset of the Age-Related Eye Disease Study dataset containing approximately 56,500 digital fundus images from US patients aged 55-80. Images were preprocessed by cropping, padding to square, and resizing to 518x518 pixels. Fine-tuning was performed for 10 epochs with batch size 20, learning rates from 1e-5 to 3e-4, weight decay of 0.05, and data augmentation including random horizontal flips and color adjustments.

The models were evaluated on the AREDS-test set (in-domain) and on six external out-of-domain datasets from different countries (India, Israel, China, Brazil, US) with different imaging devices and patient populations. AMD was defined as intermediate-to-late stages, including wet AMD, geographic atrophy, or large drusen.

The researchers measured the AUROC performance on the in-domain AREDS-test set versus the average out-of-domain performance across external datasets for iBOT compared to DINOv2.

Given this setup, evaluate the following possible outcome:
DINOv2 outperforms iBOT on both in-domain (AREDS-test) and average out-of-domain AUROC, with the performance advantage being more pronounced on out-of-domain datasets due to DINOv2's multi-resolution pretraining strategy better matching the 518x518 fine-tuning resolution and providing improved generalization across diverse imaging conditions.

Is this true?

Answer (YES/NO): NO